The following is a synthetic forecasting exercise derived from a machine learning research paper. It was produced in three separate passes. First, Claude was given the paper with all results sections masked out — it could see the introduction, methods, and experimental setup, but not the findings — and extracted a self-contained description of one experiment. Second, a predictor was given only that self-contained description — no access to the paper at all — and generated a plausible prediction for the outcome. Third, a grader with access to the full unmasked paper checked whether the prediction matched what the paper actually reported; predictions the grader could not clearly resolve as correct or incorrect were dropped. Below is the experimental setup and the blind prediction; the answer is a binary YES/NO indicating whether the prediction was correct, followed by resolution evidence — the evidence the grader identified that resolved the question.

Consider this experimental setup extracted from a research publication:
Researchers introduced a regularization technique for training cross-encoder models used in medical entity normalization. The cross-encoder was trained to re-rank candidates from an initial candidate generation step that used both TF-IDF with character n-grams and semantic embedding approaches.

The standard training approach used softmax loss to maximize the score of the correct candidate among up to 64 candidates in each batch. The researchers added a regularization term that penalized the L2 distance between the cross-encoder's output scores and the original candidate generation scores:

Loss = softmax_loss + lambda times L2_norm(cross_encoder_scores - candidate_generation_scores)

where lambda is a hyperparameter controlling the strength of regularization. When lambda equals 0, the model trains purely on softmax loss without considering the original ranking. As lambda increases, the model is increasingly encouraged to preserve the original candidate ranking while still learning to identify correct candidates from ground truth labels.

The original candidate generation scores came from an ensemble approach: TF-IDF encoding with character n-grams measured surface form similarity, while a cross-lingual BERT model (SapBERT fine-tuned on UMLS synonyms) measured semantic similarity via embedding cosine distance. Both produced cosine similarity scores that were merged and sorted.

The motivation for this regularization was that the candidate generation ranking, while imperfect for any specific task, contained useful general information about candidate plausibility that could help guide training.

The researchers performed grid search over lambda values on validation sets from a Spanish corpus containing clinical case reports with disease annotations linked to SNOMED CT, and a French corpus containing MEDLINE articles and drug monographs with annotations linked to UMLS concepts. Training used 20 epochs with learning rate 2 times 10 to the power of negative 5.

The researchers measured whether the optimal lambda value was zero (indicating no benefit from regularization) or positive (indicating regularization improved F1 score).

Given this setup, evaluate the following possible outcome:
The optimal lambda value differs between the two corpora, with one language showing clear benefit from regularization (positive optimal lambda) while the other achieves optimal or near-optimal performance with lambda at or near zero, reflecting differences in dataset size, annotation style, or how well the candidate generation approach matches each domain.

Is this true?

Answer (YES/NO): NO